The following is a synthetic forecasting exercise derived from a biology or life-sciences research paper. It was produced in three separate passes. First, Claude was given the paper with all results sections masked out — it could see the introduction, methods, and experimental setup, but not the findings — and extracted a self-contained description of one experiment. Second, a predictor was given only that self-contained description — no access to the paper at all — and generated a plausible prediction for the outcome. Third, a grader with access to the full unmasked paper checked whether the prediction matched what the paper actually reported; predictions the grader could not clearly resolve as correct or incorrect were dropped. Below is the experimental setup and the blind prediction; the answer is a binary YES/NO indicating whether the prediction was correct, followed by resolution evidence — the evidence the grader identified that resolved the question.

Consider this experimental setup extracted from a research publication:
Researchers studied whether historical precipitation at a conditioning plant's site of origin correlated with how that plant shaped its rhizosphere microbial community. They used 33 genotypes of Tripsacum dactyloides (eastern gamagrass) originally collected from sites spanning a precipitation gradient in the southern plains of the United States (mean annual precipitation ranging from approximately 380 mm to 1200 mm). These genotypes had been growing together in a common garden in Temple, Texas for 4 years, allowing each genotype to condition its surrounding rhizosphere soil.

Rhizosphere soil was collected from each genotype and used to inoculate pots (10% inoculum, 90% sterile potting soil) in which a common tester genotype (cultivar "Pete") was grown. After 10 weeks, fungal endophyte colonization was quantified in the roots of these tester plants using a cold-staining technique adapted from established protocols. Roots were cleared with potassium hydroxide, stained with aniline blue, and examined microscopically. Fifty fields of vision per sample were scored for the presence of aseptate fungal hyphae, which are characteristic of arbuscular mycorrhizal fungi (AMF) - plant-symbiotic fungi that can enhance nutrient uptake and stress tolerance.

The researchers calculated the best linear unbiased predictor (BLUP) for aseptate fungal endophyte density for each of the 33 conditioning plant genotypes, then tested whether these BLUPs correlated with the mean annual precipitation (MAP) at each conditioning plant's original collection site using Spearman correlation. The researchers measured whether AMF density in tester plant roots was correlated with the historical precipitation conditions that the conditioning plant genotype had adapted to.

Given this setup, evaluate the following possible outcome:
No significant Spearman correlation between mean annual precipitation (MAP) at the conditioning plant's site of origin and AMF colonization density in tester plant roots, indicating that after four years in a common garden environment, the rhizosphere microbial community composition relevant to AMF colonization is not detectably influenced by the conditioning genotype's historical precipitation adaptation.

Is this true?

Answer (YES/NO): YES